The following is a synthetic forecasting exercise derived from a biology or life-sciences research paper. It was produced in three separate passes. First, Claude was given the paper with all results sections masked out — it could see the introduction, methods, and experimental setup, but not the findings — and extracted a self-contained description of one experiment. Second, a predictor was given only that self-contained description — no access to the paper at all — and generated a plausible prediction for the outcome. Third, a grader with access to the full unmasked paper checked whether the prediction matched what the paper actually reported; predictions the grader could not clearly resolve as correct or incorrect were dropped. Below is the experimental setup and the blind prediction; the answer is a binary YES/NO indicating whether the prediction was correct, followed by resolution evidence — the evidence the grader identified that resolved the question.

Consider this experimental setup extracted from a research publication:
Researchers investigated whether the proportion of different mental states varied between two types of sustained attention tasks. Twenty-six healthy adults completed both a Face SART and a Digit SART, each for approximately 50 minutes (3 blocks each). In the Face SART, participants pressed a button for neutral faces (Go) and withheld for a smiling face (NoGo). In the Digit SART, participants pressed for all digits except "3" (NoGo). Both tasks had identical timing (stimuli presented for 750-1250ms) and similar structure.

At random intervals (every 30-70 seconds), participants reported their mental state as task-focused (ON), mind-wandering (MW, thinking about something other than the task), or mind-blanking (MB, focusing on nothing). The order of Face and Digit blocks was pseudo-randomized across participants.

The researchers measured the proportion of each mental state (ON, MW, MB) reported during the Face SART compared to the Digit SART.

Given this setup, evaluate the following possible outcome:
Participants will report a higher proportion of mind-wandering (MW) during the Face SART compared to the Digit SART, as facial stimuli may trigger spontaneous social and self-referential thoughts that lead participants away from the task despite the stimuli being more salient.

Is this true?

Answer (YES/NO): NO